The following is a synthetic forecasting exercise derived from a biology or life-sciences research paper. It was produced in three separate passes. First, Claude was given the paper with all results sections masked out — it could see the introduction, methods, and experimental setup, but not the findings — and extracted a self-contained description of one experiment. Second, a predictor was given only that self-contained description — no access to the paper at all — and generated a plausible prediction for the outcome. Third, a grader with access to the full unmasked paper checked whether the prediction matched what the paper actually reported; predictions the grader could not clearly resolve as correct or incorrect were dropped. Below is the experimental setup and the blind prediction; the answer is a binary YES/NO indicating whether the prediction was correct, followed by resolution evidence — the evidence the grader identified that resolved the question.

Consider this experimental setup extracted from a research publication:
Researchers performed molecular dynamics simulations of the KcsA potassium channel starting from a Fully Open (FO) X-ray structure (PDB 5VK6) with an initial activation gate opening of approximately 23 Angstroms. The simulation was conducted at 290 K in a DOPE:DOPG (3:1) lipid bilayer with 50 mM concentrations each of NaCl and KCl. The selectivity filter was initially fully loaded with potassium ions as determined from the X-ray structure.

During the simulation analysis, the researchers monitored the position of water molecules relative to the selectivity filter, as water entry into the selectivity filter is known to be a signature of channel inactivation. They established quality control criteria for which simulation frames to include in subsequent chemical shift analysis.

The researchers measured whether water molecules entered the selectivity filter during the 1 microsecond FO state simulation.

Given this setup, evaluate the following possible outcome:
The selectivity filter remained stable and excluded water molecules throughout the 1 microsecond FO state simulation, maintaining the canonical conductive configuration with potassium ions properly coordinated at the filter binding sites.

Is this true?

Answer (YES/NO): NO